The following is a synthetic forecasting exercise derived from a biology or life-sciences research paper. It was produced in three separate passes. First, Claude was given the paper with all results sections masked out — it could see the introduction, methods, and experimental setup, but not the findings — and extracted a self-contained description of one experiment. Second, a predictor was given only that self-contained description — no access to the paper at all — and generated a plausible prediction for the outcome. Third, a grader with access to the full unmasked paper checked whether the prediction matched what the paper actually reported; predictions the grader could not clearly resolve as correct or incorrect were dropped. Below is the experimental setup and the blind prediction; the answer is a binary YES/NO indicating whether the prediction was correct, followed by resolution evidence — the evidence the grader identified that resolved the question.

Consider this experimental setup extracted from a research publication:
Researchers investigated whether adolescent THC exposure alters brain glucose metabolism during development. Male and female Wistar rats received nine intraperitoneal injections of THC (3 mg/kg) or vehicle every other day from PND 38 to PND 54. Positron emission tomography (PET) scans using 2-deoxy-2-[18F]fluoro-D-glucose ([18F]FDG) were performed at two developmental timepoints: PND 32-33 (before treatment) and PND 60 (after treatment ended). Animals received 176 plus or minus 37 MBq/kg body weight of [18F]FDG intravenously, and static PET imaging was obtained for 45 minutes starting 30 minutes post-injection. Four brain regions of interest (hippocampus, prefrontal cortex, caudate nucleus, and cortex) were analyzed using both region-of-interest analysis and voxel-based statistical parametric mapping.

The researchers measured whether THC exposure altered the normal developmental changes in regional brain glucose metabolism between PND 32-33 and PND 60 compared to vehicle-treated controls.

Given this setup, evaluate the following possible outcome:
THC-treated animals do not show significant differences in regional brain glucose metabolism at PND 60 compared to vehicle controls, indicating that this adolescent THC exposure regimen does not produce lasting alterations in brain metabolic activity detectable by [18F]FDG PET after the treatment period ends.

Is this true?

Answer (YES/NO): NO